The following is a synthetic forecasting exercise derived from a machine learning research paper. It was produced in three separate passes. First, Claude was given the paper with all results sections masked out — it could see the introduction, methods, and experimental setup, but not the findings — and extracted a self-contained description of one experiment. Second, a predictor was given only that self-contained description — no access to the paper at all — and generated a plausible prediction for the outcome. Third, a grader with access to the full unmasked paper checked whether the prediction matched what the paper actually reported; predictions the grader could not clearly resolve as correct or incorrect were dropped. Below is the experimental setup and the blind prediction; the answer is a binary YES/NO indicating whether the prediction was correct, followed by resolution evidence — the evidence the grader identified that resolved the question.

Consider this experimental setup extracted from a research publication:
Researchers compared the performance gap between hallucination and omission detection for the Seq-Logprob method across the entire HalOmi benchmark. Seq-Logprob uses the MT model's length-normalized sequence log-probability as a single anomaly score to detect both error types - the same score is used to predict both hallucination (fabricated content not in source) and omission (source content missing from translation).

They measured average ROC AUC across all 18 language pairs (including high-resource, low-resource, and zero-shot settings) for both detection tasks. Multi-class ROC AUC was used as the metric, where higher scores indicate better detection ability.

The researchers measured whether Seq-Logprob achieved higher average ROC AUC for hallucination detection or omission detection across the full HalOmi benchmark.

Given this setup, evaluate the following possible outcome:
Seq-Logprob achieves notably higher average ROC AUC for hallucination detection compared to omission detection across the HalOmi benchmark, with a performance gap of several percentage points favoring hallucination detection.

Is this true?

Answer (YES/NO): YES